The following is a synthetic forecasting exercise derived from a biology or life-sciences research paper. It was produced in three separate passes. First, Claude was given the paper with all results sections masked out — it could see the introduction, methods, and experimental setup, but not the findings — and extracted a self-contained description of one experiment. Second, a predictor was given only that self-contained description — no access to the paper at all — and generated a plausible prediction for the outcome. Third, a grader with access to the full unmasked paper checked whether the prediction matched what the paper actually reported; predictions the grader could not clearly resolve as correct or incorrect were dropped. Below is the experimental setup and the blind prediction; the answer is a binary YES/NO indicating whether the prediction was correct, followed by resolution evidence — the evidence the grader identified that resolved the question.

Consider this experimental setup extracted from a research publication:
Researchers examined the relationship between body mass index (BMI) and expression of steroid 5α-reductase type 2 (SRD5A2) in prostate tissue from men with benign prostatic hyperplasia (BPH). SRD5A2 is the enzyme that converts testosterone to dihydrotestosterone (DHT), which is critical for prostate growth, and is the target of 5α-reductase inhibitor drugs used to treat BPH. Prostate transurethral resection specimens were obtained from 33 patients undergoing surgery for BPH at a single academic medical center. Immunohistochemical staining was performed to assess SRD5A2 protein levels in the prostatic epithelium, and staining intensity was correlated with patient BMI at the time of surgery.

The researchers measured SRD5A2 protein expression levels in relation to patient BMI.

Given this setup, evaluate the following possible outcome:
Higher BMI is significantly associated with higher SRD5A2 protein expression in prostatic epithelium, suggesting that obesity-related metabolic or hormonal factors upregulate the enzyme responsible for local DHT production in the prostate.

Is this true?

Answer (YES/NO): NO